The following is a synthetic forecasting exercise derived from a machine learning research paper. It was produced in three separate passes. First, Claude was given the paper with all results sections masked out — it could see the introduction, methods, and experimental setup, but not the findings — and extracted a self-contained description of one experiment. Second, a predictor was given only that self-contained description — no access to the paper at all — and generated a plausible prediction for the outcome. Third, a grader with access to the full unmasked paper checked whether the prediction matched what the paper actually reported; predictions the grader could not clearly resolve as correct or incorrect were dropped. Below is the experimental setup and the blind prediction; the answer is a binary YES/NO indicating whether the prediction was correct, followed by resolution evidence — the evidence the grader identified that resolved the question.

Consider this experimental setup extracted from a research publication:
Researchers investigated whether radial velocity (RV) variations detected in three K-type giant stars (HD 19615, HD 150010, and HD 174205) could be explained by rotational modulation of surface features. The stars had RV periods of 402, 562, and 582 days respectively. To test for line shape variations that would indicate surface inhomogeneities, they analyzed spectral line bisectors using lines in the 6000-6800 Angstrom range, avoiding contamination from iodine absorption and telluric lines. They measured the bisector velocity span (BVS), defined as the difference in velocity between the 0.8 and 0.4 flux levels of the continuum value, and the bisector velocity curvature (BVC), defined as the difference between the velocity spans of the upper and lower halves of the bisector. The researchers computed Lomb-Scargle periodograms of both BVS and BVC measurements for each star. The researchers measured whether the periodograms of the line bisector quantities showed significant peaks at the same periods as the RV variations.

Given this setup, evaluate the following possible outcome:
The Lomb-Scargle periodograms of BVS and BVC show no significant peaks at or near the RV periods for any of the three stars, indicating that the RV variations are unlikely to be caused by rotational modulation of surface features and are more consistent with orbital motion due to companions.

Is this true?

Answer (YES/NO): YES